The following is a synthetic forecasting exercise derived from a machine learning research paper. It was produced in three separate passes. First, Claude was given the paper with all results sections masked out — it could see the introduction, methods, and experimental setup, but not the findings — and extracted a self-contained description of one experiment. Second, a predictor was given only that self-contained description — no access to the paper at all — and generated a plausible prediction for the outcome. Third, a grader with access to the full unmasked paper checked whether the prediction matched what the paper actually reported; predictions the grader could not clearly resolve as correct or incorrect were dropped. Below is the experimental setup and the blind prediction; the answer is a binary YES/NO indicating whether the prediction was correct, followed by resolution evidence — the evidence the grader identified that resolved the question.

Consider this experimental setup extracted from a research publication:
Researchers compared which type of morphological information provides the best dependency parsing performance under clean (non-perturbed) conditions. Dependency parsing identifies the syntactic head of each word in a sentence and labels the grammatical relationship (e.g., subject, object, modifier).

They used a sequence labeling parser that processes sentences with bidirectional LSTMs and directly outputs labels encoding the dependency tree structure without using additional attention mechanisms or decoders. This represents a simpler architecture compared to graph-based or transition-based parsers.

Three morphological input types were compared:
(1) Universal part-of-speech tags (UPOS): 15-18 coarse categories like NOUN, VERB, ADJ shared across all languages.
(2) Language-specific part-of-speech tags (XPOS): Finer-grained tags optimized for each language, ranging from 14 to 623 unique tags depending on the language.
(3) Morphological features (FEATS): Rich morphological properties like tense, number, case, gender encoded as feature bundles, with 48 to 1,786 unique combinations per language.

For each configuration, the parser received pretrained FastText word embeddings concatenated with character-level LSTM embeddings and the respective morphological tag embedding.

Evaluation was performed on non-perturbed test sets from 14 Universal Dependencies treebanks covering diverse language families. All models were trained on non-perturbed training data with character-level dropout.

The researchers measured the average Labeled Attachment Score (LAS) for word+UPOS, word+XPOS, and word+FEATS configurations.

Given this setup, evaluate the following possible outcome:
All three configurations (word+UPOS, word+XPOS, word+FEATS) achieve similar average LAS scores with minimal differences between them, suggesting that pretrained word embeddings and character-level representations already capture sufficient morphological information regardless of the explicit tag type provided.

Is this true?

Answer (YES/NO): NO